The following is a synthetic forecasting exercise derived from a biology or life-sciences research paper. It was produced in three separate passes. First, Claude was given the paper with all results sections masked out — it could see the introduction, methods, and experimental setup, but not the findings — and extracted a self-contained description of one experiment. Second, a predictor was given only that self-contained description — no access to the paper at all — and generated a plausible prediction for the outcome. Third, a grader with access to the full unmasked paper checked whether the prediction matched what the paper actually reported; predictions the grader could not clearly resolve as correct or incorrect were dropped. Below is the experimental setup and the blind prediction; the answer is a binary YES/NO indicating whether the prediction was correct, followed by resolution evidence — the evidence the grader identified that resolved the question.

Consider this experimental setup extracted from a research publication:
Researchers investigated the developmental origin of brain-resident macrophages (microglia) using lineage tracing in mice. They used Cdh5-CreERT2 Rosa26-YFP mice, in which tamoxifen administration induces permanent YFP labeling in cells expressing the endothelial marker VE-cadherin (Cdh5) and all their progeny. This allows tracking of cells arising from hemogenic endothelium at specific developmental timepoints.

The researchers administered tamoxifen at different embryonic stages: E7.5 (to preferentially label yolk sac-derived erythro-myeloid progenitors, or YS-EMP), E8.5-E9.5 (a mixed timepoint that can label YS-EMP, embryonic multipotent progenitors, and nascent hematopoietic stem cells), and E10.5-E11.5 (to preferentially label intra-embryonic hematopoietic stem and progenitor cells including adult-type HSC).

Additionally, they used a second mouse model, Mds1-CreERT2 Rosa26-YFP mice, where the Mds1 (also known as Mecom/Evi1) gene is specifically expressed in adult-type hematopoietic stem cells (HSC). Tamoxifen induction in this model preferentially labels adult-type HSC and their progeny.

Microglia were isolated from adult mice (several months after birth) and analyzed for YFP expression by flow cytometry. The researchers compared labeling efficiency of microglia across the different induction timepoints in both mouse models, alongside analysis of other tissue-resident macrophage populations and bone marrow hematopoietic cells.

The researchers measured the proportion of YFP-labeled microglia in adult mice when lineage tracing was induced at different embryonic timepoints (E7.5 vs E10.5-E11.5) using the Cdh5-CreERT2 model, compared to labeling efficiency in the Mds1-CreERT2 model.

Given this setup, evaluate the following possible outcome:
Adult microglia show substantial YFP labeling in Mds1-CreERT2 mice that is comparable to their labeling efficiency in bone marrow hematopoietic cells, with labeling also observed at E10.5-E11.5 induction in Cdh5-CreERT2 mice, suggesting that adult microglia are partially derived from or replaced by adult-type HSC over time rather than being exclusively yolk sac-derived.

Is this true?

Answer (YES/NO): NO